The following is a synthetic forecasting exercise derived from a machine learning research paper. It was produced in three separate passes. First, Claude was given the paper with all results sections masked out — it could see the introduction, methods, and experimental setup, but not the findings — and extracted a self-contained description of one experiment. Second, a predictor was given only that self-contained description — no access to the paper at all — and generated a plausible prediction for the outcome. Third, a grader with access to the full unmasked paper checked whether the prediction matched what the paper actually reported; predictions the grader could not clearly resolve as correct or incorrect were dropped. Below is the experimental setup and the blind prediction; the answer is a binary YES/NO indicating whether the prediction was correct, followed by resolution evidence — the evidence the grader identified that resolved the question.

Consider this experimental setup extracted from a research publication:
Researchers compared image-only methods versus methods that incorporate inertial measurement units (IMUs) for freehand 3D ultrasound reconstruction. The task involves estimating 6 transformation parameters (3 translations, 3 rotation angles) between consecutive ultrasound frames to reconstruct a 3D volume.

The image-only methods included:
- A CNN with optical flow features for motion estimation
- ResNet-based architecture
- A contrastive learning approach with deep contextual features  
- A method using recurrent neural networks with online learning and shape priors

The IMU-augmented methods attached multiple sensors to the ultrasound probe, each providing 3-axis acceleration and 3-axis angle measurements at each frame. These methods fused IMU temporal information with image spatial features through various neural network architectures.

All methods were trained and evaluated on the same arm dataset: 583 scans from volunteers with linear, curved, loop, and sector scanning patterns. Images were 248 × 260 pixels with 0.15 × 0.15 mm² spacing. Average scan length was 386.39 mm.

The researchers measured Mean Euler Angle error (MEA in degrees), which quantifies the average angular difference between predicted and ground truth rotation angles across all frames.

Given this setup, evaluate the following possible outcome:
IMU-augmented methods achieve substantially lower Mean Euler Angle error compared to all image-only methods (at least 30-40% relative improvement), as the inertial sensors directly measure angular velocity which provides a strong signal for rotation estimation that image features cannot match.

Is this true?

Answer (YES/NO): NO